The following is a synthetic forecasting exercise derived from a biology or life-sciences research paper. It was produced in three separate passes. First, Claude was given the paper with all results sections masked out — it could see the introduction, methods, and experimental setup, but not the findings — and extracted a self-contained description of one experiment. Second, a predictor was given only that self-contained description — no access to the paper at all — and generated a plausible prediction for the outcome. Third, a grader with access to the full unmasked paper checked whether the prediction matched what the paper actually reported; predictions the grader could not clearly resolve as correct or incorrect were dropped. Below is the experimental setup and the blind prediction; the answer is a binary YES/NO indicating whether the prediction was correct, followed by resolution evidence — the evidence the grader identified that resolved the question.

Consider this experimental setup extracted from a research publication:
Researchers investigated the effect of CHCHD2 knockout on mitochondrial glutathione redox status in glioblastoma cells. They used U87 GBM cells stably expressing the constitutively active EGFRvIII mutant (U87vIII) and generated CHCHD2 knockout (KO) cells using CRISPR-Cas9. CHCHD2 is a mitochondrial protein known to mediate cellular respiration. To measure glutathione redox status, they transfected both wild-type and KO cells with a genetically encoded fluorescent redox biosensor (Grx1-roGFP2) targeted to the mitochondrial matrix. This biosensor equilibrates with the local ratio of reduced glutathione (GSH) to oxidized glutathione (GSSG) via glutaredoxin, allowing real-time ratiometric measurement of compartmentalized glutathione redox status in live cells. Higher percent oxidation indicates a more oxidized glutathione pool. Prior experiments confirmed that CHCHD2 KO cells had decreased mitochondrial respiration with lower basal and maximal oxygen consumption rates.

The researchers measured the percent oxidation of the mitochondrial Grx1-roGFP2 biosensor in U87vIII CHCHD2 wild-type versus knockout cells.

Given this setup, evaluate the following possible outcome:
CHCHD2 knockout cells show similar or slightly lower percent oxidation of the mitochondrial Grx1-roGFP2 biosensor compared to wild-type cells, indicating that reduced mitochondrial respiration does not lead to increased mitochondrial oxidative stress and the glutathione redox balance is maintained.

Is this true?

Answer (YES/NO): NO